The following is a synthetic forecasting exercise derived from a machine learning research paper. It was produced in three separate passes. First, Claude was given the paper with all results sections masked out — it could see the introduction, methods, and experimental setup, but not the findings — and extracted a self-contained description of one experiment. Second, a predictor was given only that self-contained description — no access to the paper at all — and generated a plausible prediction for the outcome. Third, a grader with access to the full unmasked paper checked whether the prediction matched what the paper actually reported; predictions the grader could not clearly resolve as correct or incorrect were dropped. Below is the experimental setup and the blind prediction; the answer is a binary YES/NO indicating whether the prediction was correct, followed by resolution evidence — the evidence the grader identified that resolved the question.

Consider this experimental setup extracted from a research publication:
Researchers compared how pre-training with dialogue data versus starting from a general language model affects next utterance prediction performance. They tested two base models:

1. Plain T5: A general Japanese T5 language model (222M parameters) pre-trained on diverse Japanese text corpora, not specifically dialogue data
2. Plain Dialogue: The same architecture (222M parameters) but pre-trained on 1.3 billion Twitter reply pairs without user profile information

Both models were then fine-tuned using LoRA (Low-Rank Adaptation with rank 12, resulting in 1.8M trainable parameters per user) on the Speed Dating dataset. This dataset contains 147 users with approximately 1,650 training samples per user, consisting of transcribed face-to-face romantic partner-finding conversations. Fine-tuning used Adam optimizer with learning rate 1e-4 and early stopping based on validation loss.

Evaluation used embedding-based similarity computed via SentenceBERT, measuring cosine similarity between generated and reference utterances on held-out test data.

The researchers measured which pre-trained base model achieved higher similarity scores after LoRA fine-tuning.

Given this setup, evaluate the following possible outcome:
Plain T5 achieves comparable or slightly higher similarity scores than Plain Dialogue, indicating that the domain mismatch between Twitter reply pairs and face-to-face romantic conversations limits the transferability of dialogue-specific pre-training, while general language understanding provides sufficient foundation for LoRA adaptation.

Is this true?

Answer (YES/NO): NO